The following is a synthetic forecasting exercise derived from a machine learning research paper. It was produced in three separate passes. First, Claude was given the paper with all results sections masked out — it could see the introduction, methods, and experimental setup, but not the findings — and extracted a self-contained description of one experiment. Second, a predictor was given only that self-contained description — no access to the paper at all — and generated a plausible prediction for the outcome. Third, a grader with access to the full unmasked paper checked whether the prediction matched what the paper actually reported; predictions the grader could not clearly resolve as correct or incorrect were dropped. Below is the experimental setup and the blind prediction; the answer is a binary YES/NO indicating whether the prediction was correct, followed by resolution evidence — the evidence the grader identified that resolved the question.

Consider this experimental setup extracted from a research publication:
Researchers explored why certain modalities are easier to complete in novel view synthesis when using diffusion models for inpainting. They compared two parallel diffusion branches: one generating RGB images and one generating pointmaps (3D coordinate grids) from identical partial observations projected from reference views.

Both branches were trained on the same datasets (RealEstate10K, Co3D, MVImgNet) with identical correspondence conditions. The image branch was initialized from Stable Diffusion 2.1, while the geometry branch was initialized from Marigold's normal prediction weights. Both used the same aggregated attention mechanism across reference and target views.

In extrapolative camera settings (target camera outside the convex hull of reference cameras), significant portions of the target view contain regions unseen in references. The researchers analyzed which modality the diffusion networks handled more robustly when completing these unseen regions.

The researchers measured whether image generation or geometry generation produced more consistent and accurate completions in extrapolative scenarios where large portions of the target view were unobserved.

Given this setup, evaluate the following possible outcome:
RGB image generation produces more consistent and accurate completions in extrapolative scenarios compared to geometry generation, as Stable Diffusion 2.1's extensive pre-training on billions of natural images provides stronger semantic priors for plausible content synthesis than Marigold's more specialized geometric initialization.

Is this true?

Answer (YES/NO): NO